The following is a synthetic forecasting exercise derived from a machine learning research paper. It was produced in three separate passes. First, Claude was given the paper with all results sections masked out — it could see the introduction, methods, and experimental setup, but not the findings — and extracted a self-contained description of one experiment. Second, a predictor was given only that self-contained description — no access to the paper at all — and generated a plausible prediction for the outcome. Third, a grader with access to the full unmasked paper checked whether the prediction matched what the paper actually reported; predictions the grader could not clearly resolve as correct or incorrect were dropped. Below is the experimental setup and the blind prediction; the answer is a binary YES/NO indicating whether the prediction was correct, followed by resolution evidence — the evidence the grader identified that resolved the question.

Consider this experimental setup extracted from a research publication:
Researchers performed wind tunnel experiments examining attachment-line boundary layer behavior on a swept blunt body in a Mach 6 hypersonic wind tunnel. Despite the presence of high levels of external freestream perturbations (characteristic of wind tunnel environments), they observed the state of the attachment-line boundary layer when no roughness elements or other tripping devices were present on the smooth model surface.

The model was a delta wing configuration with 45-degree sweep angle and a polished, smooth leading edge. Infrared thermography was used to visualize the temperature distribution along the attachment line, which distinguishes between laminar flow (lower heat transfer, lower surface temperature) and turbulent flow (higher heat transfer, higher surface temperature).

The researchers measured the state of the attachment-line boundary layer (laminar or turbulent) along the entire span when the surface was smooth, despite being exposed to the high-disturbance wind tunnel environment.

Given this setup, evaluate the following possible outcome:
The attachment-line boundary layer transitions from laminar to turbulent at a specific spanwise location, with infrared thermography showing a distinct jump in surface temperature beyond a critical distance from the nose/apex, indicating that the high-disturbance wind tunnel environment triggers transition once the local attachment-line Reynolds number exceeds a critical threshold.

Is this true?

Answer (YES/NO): NO